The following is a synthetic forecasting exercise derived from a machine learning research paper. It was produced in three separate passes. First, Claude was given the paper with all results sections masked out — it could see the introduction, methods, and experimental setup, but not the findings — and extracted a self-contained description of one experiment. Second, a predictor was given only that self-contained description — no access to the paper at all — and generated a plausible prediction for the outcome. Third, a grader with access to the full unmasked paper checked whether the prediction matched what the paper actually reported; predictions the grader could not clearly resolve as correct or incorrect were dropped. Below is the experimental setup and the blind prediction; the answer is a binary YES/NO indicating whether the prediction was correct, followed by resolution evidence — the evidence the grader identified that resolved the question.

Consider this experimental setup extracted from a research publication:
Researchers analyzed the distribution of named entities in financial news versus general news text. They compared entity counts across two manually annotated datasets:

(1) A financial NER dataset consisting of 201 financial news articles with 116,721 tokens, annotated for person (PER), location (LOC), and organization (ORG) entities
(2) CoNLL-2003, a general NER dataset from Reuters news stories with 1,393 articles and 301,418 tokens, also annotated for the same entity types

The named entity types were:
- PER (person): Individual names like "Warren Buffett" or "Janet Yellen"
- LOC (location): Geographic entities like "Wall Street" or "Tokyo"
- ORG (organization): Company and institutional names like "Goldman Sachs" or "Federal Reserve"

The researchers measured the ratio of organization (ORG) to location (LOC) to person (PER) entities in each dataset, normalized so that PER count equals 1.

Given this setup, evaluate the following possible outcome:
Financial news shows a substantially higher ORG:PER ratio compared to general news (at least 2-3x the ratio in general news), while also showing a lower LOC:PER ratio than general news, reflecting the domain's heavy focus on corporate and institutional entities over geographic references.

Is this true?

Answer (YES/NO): NO